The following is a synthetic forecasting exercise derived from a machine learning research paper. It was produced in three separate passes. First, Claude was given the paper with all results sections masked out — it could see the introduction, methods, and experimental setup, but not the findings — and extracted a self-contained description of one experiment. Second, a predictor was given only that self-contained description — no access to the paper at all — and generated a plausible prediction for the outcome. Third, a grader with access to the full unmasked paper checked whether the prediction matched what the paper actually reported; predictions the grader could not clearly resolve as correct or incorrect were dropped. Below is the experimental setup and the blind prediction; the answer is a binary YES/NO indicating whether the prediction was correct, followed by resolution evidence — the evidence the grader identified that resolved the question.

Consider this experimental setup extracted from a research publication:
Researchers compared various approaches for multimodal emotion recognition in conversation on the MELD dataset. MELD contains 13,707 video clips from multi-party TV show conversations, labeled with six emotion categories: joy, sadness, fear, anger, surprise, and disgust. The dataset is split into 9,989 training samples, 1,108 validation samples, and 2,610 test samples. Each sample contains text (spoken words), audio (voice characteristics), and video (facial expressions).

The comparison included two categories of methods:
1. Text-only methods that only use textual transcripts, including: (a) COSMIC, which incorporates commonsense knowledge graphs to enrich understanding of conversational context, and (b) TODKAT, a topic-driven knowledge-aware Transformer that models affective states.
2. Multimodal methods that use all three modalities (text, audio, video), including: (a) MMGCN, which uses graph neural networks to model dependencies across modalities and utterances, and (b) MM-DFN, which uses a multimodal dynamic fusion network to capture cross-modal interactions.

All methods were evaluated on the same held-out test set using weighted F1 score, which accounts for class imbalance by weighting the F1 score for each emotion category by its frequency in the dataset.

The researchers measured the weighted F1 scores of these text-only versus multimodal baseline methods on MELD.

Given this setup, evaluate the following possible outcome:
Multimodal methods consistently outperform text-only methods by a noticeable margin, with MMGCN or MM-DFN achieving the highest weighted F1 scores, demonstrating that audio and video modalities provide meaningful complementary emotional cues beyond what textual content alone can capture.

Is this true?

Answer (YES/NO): NO